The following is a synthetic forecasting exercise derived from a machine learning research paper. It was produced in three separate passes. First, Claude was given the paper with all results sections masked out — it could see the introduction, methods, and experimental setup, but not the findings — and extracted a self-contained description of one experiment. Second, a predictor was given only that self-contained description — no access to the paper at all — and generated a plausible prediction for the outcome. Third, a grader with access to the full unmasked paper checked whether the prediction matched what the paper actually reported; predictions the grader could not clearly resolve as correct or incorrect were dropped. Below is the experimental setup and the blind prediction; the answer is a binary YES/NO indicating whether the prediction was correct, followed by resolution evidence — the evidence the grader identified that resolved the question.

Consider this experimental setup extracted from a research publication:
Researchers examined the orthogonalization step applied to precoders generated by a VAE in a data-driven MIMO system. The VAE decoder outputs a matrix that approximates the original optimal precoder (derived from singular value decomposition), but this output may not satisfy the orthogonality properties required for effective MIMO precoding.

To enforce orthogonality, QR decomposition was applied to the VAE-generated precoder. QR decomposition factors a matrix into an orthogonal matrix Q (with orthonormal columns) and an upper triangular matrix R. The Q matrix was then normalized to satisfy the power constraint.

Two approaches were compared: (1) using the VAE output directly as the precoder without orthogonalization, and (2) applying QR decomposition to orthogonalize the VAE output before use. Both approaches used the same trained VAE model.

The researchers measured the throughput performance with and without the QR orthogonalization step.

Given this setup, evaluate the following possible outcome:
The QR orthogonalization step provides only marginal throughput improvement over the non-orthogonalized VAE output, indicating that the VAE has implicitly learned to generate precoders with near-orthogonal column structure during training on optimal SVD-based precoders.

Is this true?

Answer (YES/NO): NO